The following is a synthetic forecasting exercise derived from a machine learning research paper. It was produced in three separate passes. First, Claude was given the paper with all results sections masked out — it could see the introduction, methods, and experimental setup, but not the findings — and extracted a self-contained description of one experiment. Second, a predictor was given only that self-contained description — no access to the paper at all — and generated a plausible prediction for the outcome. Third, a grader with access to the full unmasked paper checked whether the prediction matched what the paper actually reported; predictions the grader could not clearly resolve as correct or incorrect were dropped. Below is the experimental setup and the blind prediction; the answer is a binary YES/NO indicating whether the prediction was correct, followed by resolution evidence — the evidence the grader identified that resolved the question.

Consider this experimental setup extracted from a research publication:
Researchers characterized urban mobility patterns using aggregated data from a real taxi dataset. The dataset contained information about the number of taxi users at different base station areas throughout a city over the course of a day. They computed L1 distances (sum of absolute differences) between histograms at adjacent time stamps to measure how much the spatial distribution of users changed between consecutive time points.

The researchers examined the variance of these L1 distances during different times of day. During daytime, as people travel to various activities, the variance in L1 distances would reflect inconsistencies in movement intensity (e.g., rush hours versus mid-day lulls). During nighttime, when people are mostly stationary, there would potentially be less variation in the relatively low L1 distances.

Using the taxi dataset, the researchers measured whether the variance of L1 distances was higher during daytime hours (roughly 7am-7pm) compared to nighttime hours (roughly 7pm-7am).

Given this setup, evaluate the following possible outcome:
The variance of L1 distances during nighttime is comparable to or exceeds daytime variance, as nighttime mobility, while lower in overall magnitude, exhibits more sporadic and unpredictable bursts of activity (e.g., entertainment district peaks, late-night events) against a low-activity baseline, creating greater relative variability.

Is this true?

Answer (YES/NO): NO